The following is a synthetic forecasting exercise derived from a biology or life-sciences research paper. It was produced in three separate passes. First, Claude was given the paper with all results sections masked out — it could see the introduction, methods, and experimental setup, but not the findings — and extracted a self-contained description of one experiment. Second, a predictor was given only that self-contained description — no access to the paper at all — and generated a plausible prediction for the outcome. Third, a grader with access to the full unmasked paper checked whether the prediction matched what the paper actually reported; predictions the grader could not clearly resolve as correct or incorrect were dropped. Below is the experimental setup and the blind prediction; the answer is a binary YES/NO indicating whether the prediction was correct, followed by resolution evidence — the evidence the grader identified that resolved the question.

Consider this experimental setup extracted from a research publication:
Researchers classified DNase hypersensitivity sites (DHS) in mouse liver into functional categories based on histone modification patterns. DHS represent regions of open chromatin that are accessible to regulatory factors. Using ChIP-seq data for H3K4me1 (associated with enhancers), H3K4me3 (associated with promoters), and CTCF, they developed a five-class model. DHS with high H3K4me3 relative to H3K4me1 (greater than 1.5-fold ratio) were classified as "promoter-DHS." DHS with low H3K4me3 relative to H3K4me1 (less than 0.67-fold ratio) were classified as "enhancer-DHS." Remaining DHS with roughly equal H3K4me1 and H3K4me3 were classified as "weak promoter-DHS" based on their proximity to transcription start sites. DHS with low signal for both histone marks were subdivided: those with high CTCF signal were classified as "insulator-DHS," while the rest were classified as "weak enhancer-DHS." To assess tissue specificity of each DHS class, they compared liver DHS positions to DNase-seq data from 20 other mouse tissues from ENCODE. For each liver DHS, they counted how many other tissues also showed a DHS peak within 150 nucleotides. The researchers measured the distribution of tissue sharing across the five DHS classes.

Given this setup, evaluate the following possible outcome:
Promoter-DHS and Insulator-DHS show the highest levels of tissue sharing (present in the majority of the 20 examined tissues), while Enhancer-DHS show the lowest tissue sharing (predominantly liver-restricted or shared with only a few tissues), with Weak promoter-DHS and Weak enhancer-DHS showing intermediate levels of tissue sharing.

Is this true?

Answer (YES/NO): NO